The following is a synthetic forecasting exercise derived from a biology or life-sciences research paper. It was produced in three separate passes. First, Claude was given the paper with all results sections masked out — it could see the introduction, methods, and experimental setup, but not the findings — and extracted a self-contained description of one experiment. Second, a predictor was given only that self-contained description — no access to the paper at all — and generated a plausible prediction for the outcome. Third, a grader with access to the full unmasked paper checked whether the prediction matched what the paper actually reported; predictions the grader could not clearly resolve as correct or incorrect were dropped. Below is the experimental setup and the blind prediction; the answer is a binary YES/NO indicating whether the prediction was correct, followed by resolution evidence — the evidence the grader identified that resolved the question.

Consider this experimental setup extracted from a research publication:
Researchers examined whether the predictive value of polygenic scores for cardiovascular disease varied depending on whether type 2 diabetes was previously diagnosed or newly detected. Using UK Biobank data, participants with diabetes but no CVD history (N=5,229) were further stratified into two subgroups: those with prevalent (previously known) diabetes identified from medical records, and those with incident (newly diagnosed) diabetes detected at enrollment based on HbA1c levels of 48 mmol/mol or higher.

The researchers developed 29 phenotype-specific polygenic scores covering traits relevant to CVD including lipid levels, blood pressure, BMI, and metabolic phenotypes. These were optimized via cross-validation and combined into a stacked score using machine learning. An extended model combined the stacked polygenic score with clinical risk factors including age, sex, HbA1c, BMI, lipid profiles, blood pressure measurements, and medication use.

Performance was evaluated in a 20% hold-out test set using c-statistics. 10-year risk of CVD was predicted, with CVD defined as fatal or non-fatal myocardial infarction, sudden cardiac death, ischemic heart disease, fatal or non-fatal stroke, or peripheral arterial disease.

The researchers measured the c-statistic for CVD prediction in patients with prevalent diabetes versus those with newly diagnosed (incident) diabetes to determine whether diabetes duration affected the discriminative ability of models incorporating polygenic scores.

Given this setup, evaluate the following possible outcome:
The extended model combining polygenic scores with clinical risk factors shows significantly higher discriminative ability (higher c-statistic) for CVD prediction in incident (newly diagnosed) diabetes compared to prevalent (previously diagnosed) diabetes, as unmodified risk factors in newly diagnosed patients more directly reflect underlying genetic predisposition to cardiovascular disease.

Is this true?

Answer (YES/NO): YES